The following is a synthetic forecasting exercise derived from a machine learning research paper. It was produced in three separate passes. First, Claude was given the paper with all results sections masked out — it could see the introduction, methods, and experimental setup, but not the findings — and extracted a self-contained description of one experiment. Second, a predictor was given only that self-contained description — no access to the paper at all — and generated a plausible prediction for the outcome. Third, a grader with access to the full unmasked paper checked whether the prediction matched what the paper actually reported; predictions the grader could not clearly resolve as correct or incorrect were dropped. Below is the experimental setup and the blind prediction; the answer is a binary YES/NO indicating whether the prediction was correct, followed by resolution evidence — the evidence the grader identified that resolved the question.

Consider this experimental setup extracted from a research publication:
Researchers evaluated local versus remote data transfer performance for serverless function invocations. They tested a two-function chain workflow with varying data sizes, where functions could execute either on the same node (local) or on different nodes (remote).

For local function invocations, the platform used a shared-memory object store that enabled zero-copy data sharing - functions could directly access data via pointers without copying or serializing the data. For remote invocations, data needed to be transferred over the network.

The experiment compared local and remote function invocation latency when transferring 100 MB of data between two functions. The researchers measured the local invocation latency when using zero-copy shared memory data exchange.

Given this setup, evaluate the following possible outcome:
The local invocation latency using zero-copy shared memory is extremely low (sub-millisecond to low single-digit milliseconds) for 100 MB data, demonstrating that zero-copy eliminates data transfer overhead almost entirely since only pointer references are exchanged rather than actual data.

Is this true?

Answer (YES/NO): YES